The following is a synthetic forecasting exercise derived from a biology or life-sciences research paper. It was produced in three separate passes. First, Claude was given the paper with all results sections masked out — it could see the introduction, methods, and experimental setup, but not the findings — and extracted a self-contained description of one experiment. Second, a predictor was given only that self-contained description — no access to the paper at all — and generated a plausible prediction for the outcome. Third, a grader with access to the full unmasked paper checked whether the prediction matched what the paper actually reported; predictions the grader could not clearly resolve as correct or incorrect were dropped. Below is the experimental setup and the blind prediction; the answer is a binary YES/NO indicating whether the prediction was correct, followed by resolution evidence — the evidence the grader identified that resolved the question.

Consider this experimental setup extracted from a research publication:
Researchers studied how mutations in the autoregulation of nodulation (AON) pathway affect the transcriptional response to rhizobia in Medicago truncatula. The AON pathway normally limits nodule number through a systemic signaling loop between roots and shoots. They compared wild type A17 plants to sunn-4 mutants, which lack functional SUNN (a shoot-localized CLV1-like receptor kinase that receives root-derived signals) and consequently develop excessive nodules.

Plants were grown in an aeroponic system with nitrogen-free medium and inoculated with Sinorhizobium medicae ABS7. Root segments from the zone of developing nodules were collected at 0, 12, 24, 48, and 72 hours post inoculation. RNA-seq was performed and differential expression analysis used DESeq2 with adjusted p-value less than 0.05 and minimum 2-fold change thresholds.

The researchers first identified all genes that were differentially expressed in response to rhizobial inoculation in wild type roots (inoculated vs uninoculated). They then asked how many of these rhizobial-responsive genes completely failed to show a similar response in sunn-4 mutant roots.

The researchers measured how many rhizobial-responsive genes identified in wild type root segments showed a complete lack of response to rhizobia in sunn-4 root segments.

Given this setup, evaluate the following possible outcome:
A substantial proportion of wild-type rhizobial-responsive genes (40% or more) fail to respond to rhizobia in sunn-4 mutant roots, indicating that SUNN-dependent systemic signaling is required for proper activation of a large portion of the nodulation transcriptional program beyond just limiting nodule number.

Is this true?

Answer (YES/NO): NO